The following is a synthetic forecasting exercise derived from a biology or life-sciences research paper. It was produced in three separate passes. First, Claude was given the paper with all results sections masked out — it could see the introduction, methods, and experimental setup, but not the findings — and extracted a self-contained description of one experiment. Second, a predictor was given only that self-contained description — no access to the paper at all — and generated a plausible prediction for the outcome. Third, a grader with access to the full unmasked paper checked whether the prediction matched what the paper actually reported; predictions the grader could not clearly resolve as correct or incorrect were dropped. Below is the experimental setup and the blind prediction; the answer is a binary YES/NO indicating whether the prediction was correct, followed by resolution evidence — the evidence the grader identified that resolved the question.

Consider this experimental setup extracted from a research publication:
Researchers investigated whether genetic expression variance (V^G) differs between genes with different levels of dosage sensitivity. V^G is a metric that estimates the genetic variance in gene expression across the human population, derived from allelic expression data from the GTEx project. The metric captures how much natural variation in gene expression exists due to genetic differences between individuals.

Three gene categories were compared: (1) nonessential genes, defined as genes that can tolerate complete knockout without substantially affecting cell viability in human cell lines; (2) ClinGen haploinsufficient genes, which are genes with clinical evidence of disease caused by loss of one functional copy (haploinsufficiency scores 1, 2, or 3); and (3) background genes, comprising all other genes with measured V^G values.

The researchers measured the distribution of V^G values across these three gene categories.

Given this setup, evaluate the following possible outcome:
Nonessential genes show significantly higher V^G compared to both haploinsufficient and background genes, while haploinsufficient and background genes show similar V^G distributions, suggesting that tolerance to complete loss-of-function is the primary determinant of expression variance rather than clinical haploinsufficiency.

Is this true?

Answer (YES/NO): NO